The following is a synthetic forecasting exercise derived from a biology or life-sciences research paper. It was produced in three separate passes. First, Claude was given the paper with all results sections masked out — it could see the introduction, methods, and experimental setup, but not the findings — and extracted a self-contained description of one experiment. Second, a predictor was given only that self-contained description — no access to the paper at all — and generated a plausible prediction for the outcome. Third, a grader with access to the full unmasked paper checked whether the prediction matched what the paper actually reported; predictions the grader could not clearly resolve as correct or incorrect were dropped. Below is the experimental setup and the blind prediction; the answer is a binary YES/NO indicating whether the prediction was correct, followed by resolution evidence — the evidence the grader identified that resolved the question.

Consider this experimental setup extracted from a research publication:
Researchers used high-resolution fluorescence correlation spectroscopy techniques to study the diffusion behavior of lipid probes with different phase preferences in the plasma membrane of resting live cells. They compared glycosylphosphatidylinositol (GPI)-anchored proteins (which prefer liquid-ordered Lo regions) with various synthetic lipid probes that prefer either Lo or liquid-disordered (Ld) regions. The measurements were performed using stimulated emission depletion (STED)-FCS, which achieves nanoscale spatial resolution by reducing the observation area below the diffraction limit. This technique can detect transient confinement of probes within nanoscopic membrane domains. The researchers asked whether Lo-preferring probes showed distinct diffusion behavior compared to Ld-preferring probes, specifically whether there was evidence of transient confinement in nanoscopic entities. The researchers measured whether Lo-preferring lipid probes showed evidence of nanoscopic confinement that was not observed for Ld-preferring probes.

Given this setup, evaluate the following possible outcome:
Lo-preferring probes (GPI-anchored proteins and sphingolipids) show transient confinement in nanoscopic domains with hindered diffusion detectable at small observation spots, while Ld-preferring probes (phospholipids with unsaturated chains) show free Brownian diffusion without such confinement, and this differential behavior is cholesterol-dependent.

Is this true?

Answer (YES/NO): NO